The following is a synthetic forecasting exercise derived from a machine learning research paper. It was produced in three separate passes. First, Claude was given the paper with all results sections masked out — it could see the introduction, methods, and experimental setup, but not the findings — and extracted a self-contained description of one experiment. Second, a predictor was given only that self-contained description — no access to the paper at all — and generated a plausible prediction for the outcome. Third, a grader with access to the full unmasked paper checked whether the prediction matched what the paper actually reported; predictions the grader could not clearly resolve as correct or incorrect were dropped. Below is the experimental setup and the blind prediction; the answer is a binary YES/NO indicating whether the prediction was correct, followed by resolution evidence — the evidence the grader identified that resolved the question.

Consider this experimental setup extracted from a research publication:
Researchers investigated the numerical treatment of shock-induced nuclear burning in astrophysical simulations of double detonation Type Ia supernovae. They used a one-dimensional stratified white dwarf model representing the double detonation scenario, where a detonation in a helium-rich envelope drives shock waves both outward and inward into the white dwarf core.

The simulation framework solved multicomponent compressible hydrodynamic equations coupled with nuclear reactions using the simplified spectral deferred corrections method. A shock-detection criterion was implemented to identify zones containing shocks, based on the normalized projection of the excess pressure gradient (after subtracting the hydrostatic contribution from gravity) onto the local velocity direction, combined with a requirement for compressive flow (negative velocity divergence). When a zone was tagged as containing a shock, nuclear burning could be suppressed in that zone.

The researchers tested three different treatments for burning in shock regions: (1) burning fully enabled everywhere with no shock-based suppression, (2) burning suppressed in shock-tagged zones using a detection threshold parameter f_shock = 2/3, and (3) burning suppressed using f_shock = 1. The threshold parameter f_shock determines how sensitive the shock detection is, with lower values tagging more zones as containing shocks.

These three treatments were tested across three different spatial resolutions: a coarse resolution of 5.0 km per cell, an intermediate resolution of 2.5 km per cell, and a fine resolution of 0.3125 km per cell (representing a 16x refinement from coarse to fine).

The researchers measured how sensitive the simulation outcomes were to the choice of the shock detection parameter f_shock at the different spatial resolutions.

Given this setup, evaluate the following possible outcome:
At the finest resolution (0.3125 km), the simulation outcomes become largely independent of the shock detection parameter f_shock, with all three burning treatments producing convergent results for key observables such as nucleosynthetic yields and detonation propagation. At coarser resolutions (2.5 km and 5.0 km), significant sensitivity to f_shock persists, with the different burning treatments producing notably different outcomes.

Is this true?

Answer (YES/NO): NO